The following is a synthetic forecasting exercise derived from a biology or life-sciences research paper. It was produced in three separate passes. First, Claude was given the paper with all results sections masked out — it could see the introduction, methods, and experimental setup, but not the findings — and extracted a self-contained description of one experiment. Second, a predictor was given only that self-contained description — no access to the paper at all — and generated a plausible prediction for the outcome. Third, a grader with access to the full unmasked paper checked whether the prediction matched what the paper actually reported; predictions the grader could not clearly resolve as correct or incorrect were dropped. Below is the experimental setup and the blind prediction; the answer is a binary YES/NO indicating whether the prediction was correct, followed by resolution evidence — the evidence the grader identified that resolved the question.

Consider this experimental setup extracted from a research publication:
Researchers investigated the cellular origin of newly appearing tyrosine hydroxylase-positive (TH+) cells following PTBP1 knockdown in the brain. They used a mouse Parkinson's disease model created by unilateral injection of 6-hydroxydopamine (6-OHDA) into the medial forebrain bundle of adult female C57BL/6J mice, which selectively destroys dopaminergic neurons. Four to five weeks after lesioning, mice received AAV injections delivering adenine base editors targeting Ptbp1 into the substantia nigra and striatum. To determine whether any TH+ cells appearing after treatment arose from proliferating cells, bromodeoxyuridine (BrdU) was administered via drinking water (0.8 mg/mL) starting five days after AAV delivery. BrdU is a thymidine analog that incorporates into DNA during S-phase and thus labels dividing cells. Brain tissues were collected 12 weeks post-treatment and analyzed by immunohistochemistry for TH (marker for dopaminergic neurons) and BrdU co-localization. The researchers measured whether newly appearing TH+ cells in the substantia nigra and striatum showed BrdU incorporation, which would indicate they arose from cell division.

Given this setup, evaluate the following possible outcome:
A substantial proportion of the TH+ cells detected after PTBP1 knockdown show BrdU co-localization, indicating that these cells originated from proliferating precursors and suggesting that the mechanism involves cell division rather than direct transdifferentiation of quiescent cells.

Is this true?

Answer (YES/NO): NO